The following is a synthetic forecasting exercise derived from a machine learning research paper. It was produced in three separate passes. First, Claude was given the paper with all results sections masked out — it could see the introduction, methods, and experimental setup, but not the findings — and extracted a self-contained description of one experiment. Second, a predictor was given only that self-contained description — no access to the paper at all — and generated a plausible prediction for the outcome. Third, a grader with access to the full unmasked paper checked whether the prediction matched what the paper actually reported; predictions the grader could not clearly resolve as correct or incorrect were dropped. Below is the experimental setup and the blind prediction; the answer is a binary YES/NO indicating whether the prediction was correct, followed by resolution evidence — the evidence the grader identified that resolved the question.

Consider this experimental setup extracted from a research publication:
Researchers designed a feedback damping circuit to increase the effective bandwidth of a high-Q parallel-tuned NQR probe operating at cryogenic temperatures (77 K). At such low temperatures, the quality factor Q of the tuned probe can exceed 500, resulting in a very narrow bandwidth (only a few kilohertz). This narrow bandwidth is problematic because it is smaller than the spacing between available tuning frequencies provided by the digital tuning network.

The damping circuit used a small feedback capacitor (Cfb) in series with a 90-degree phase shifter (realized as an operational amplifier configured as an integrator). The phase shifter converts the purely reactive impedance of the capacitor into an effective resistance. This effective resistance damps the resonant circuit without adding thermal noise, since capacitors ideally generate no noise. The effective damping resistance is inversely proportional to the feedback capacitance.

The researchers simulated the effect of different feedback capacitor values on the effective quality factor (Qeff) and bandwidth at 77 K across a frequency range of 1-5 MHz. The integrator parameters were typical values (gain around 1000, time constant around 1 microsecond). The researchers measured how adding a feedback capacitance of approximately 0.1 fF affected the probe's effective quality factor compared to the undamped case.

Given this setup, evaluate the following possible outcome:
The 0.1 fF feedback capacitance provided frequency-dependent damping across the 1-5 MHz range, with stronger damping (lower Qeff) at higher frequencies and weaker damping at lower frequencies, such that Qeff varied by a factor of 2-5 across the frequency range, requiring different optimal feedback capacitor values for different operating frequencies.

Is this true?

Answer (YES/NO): NO